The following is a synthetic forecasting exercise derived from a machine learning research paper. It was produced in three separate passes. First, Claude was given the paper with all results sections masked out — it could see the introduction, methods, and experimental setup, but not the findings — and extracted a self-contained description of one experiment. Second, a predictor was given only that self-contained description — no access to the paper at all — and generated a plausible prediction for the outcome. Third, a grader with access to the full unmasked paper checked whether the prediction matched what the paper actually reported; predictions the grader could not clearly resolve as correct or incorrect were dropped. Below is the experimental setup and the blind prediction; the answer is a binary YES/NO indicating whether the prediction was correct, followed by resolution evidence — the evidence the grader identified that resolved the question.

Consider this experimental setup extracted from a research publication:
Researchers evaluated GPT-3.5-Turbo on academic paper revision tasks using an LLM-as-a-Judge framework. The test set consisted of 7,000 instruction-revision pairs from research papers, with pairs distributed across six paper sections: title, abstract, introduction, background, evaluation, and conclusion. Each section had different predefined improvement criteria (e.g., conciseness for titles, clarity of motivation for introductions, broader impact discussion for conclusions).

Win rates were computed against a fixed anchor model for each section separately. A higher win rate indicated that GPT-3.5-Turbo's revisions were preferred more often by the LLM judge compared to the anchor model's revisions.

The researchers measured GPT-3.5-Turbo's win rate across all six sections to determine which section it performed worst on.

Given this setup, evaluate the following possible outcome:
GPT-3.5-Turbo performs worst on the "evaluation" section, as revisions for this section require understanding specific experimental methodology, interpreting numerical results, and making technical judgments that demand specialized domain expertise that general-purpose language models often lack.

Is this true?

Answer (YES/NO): NO